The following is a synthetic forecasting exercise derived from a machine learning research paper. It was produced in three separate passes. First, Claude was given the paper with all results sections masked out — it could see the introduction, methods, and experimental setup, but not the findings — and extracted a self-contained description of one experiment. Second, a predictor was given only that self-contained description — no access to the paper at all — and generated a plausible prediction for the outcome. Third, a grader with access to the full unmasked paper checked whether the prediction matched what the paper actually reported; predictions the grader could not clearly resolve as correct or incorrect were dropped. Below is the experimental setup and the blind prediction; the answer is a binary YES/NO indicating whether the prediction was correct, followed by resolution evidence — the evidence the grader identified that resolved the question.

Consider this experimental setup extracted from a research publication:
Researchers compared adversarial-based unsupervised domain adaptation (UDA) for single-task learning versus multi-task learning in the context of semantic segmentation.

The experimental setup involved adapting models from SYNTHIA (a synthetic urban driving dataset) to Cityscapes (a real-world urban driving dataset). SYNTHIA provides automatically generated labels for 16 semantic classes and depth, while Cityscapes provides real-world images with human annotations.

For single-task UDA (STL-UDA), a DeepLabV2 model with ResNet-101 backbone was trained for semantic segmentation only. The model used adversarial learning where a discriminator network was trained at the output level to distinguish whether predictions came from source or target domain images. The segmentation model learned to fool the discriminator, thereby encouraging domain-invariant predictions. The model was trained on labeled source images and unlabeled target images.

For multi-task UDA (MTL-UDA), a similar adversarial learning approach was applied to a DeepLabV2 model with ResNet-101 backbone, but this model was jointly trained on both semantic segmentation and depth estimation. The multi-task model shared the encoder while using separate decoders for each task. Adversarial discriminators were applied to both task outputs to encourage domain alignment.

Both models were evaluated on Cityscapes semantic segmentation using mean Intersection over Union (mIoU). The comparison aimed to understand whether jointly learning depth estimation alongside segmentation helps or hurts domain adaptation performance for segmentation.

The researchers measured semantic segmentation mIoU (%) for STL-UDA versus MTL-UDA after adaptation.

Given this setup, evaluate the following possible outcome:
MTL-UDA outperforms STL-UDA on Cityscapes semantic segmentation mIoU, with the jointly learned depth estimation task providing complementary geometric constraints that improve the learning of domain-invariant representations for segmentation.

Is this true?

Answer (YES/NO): NO